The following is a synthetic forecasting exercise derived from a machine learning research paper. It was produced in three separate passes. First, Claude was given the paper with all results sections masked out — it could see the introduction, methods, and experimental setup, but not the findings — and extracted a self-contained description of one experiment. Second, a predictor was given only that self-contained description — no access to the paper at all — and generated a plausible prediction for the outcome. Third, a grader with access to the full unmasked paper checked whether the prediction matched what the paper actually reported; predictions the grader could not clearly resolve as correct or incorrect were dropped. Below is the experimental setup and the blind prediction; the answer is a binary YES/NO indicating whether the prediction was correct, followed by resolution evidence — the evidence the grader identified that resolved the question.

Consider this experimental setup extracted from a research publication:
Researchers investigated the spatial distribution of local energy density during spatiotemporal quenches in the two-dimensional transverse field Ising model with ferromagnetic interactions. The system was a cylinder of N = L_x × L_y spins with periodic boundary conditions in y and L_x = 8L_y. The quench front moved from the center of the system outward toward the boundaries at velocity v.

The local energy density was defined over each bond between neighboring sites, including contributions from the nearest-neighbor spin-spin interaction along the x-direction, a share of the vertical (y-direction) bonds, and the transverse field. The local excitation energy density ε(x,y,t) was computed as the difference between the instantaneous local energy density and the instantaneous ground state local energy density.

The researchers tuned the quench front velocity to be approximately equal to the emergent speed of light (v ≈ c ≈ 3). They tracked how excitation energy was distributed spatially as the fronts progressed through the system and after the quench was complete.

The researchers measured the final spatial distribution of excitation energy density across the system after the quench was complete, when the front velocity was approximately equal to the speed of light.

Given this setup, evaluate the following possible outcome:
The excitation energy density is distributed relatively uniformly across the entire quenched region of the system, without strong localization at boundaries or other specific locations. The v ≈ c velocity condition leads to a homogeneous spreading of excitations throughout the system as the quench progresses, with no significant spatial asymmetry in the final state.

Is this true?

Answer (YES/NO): NO